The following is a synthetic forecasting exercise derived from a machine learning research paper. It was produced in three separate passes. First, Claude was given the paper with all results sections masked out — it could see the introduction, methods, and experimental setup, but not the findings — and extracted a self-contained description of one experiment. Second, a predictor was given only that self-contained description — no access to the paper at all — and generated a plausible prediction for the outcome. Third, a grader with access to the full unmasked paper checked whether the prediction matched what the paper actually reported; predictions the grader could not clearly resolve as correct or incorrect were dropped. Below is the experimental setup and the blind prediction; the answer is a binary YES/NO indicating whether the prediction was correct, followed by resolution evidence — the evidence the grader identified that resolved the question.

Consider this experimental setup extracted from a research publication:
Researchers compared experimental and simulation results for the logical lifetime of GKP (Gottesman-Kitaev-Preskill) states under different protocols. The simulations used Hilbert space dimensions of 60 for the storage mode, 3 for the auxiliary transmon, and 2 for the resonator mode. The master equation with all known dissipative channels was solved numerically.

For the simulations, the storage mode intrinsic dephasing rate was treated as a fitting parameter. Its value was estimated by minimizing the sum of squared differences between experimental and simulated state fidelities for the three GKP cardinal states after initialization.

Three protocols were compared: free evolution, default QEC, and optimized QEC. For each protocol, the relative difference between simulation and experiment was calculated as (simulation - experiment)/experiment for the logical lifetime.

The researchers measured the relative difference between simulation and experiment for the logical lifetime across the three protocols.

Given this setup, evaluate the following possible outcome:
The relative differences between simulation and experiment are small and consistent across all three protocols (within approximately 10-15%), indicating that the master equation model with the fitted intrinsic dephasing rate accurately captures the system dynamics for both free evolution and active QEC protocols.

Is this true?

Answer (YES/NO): NO